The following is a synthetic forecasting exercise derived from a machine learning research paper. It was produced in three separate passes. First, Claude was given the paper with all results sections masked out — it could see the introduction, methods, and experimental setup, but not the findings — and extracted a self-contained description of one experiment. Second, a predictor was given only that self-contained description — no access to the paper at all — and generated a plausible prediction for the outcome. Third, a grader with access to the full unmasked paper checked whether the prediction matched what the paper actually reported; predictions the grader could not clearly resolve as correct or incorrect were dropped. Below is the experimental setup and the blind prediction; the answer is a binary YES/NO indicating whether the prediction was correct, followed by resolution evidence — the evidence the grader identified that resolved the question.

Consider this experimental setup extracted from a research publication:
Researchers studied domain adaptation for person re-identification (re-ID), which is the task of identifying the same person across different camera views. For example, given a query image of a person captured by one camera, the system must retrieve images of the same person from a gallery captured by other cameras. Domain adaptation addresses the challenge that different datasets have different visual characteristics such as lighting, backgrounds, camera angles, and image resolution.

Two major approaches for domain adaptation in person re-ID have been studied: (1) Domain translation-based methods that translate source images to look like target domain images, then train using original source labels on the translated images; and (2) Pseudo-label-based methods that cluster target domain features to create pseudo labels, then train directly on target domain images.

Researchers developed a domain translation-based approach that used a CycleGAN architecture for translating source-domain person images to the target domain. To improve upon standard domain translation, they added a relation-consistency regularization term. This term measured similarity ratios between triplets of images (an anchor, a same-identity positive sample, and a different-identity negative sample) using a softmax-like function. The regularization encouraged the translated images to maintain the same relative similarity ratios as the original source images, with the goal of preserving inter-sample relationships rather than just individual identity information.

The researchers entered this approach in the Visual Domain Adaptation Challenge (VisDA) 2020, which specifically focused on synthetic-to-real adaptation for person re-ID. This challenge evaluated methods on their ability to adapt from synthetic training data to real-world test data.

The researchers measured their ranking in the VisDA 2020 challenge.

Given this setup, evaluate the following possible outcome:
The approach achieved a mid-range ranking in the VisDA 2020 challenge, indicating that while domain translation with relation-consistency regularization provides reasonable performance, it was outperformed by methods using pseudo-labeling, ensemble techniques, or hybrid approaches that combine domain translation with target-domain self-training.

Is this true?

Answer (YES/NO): NO